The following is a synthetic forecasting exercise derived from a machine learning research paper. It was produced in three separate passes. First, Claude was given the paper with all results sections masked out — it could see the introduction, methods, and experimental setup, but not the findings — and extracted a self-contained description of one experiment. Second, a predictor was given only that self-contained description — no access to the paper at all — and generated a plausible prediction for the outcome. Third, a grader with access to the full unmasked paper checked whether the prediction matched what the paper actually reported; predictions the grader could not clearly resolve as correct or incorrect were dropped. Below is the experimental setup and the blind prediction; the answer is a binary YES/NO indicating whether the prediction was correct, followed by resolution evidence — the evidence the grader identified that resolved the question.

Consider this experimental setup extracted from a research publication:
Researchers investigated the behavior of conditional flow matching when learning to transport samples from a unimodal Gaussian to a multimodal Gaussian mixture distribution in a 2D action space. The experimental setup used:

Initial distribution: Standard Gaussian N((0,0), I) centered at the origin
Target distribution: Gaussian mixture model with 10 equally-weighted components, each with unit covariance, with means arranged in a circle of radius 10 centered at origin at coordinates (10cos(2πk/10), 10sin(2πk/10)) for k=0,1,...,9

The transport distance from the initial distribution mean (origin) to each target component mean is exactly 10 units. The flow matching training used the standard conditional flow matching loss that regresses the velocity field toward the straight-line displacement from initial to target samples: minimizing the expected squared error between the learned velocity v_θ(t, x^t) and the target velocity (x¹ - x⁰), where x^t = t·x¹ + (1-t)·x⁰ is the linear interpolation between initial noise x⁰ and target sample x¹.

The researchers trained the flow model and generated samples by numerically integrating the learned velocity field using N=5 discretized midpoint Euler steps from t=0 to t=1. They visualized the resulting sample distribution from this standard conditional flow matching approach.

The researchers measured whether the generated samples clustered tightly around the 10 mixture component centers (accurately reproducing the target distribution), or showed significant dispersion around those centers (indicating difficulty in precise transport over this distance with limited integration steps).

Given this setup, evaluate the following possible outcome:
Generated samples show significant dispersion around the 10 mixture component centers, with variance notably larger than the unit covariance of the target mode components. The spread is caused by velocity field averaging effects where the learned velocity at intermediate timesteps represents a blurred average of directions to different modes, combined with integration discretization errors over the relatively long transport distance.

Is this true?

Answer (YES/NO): YES